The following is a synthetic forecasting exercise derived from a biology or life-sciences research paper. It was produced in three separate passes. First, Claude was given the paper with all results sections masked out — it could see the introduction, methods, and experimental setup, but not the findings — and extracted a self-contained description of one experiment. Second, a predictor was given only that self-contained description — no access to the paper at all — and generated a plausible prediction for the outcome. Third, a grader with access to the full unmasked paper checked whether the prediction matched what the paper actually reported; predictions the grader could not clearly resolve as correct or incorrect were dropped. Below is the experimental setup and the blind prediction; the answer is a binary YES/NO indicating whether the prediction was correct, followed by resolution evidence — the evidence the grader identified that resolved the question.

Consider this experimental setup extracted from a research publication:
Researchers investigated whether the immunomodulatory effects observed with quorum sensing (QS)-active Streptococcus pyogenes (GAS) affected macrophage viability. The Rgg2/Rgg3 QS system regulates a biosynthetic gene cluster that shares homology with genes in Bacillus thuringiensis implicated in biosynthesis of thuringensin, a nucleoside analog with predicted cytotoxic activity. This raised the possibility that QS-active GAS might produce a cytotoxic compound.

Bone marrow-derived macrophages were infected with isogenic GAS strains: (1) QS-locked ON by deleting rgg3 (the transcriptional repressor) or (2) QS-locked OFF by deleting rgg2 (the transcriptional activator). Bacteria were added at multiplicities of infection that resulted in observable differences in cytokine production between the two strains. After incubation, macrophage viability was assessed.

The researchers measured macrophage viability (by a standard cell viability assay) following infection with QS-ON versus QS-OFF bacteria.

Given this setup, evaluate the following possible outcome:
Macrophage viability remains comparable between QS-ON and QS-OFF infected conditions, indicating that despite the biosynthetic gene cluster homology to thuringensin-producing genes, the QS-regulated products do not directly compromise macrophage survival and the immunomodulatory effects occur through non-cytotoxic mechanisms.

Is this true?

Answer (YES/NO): YES